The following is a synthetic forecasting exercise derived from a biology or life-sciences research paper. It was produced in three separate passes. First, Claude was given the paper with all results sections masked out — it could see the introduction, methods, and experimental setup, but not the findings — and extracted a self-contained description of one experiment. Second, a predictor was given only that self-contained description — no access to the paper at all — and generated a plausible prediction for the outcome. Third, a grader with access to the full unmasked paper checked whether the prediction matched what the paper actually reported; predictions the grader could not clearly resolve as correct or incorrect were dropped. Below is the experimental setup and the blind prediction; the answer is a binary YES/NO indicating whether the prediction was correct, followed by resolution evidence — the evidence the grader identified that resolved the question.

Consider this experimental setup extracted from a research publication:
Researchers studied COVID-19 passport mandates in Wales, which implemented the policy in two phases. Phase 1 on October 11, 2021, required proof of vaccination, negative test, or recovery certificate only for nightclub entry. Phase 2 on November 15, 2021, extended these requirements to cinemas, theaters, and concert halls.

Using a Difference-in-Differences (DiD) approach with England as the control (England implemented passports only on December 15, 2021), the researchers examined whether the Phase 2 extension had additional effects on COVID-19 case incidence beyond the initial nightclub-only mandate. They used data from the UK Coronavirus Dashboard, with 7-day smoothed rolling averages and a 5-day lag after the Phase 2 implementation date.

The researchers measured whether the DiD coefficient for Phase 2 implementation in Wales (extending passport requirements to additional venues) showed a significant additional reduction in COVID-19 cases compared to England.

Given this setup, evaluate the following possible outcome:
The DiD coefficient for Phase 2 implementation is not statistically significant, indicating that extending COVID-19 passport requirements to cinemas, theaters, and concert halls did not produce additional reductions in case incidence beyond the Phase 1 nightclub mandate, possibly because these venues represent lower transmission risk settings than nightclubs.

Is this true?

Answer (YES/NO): NO